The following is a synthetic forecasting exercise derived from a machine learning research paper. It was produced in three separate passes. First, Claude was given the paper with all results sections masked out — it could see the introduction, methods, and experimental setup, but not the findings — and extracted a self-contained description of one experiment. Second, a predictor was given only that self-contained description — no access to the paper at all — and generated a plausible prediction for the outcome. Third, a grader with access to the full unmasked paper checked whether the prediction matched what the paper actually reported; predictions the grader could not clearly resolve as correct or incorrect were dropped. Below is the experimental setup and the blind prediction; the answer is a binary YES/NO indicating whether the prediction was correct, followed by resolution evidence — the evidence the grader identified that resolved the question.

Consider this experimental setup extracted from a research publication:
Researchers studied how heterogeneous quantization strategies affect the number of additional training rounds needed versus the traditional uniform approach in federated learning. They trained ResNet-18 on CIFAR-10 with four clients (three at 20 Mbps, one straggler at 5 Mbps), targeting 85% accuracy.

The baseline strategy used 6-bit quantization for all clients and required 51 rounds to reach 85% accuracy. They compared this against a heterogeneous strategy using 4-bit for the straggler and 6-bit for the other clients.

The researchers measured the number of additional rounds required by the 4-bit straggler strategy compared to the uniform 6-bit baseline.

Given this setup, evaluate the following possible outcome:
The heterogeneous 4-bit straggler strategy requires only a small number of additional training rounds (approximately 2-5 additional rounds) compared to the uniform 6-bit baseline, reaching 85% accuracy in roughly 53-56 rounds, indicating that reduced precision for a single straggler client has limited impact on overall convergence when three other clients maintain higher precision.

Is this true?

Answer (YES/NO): NO